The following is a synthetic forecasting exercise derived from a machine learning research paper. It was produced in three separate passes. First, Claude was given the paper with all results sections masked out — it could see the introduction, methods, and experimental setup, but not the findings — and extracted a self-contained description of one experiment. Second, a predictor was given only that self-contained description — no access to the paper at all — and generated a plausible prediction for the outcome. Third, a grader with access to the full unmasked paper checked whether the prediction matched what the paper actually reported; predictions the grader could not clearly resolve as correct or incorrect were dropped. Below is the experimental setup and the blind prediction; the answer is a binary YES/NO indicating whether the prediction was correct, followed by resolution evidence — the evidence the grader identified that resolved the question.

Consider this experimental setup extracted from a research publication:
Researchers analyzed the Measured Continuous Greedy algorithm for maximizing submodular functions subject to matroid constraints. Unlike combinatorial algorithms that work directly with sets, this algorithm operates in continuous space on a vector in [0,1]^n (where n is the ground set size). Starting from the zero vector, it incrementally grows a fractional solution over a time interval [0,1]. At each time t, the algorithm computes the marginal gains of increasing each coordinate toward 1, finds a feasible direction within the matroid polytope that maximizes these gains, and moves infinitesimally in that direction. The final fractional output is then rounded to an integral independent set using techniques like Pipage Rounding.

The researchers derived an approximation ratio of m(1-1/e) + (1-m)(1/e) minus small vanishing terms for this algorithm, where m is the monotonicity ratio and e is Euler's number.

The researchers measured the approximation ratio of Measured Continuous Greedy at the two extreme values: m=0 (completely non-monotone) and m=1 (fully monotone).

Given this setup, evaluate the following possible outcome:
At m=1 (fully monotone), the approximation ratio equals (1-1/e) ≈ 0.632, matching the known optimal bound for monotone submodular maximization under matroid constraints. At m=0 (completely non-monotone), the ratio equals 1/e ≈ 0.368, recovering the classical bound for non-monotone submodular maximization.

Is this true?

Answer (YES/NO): YES